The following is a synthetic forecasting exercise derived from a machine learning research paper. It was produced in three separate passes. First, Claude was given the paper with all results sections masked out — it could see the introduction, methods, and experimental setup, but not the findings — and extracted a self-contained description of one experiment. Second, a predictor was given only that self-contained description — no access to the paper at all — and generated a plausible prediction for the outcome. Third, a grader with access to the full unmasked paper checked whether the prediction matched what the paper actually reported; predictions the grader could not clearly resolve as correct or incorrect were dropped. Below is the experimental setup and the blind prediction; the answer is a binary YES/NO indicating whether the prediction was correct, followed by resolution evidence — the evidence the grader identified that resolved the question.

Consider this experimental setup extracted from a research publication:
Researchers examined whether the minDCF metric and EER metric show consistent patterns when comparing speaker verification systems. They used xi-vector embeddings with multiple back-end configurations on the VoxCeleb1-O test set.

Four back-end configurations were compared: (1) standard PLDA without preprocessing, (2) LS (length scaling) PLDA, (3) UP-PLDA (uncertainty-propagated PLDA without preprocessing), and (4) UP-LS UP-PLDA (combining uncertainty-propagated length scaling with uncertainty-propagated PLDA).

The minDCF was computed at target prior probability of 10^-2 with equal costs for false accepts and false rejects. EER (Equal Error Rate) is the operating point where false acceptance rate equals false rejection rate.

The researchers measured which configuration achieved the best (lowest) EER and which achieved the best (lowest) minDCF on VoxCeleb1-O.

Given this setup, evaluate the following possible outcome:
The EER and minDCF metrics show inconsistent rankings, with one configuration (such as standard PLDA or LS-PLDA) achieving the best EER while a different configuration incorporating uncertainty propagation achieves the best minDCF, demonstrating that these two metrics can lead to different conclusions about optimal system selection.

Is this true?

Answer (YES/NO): NO